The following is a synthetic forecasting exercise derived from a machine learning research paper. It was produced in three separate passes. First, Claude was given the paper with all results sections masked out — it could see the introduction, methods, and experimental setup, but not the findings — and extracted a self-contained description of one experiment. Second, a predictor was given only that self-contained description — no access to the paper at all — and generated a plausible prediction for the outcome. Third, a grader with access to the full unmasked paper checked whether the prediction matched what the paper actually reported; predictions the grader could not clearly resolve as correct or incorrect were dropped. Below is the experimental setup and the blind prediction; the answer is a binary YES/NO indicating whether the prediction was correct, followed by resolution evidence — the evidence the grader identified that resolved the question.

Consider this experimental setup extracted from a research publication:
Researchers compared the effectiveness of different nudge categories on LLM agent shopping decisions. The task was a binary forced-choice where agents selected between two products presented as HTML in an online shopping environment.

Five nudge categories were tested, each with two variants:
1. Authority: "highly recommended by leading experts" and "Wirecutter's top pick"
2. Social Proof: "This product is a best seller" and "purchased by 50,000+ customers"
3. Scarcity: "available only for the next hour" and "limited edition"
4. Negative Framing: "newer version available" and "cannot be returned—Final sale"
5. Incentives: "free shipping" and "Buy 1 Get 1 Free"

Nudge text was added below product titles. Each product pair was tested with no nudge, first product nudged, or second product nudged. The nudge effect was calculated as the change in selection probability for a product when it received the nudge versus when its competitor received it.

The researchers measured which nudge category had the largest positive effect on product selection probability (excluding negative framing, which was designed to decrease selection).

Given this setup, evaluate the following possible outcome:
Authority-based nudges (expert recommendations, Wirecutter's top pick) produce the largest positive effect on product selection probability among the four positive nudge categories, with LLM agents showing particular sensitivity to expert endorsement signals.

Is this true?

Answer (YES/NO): YES